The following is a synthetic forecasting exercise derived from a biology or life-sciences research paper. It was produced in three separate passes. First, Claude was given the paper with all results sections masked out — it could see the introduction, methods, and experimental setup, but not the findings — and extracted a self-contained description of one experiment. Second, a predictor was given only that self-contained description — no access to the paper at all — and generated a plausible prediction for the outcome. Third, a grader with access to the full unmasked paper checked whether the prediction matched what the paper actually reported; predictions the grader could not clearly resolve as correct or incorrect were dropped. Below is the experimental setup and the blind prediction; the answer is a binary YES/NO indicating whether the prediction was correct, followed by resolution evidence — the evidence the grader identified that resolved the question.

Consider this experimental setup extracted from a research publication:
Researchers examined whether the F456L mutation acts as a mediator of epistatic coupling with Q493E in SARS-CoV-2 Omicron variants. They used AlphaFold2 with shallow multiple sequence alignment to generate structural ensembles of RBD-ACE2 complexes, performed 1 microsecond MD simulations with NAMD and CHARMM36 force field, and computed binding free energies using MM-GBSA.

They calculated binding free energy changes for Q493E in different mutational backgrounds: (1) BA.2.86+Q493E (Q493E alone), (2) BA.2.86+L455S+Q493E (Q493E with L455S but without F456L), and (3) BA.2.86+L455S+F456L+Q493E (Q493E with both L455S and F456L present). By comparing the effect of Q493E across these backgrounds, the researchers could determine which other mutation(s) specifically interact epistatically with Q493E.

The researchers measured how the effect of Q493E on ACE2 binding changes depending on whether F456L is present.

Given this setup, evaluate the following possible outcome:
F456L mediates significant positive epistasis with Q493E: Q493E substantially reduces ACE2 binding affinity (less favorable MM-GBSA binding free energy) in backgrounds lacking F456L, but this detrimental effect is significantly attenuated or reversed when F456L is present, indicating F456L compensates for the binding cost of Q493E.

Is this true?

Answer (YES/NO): YES